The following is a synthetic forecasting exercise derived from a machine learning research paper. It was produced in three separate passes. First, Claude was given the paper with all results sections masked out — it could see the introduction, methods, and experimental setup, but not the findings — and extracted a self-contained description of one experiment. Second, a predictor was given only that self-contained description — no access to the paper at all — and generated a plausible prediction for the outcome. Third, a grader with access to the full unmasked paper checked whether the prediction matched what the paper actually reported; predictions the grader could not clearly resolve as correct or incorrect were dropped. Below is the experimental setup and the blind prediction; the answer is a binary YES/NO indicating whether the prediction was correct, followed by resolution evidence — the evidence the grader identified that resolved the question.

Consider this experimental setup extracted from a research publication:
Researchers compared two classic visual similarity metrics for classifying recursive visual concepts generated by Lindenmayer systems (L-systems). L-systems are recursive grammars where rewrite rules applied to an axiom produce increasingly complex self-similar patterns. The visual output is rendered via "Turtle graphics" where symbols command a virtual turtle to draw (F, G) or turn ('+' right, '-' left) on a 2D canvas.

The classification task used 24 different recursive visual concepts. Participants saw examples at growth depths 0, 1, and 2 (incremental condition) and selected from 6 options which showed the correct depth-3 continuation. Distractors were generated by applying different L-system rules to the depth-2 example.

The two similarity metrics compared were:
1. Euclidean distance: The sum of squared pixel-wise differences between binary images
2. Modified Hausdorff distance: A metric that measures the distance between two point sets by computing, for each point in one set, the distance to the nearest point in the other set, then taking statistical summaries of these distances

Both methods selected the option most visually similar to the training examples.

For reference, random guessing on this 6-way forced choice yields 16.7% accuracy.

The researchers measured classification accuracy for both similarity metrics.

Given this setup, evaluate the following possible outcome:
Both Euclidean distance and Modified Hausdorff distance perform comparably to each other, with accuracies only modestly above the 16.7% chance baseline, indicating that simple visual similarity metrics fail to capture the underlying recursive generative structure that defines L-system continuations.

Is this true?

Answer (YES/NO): NO